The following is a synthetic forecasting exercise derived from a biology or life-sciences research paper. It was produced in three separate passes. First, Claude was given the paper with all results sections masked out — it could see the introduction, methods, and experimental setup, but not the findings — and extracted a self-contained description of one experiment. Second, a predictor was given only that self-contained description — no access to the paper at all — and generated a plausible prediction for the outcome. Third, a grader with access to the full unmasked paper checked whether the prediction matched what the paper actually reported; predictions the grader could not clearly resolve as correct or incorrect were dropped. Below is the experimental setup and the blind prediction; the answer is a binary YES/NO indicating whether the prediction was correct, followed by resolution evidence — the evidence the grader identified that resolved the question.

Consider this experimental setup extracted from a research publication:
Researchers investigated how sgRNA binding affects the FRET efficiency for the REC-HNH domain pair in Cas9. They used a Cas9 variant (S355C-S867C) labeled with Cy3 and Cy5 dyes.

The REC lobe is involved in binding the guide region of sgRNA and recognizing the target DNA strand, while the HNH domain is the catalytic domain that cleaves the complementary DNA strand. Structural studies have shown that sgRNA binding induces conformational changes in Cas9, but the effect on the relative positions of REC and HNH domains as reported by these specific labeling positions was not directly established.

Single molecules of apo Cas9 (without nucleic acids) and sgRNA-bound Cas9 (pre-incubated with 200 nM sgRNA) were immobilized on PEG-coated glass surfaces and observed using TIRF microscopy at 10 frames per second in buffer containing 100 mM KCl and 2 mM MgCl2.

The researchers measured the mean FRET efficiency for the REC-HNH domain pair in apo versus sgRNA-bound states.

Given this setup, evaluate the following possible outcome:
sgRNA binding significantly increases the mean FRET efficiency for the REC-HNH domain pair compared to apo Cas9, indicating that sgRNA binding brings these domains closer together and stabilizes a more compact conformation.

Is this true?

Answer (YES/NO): YES